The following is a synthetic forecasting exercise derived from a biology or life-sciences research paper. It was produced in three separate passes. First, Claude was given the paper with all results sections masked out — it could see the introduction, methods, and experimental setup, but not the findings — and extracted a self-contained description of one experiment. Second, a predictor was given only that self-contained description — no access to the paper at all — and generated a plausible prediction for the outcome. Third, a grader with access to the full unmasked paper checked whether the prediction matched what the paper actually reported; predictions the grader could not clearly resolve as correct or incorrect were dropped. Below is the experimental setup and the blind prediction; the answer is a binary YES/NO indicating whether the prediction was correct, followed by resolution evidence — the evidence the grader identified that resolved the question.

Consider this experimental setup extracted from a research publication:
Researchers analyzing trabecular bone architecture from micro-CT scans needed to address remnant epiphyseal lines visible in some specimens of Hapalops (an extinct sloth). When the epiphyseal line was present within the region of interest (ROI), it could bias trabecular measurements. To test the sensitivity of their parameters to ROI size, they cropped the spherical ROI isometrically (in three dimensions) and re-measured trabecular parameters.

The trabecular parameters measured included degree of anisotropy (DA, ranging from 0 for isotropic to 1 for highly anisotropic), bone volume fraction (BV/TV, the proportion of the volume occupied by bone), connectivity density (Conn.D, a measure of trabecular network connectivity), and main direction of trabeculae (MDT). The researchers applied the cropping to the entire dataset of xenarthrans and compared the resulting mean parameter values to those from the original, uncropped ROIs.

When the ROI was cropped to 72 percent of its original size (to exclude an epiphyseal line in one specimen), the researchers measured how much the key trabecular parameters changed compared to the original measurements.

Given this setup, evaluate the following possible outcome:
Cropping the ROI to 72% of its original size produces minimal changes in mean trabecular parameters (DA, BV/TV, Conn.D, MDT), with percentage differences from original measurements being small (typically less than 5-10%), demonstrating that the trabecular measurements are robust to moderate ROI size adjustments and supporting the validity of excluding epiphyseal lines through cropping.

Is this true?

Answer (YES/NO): YES